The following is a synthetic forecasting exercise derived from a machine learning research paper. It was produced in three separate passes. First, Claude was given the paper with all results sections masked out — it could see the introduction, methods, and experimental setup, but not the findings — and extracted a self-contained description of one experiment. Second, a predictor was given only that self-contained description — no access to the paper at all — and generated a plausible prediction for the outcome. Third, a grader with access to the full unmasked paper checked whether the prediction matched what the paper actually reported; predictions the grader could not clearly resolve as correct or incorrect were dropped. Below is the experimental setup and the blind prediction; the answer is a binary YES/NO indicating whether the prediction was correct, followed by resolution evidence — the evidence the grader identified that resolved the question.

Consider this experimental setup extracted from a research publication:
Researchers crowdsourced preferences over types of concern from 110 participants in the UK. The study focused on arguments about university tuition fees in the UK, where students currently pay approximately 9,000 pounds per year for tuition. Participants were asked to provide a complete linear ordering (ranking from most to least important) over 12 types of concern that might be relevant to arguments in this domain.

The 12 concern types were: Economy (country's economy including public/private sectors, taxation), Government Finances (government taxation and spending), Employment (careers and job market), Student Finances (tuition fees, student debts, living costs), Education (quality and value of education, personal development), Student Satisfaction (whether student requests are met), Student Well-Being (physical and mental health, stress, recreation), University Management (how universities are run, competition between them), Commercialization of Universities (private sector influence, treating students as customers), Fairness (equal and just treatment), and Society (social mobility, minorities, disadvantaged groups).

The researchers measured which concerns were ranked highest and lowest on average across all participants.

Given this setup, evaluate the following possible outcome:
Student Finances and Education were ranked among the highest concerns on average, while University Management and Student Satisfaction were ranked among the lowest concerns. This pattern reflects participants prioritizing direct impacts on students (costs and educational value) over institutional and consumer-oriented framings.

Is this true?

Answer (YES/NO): NO